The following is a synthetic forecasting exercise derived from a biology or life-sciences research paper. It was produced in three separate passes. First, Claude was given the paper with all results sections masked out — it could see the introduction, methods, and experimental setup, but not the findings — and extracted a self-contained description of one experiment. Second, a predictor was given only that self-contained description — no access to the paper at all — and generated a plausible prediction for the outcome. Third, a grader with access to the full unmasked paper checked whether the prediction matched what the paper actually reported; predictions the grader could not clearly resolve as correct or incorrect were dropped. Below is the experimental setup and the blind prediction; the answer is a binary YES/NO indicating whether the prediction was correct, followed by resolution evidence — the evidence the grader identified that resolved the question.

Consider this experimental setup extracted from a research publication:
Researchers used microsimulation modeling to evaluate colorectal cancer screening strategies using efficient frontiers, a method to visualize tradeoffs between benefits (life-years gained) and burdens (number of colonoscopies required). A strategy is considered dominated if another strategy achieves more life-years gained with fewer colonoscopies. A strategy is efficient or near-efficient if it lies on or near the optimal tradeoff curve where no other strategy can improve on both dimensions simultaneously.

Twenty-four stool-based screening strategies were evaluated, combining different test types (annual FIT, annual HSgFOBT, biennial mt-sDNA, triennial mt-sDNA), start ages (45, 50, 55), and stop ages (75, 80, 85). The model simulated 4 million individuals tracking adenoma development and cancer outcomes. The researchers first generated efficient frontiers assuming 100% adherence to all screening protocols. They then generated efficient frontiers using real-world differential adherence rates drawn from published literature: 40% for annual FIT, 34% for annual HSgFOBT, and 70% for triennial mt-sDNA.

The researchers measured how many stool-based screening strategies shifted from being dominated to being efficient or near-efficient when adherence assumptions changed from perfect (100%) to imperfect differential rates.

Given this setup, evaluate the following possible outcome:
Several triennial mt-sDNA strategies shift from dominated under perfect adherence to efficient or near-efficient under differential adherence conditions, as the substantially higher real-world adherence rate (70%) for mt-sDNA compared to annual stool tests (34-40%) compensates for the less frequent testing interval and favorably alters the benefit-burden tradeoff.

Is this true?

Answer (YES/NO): NO